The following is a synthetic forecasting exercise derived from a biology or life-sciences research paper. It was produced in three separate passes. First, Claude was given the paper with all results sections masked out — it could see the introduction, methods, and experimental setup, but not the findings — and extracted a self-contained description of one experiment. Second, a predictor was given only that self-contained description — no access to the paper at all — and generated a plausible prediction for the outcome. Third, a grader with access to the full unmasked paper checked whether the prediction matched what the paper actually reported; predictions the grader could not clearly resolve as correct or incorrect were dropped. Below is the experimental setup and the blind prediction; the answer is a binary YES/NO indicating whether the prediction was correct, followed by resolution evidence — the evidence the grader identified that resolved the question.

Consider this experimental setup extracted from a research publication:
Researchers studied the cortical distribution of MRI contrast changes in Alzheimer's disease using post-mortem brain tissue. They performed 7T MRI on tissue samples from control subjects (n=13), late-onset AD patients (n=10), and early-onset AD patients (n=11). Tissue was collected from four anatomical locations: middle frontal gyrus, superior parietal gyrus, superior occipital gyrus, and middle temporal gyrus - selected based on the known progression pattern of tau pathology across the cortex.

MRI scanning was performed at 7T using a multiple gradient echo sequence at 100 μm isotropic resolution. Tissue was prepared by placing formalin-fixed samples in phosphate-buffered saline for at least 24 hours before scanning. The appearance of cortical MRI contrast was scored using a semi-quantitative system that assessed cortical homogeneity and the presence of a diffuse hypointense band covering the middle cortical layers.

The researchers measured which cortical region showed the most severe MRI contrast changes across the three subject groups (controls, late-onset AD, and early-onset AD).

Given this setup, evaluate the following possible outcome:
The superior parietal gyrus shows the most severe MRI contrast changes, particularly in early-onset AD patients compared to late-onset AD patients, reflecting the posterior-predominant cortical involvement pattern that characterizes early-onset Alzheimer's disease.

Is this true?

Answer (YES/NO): NO